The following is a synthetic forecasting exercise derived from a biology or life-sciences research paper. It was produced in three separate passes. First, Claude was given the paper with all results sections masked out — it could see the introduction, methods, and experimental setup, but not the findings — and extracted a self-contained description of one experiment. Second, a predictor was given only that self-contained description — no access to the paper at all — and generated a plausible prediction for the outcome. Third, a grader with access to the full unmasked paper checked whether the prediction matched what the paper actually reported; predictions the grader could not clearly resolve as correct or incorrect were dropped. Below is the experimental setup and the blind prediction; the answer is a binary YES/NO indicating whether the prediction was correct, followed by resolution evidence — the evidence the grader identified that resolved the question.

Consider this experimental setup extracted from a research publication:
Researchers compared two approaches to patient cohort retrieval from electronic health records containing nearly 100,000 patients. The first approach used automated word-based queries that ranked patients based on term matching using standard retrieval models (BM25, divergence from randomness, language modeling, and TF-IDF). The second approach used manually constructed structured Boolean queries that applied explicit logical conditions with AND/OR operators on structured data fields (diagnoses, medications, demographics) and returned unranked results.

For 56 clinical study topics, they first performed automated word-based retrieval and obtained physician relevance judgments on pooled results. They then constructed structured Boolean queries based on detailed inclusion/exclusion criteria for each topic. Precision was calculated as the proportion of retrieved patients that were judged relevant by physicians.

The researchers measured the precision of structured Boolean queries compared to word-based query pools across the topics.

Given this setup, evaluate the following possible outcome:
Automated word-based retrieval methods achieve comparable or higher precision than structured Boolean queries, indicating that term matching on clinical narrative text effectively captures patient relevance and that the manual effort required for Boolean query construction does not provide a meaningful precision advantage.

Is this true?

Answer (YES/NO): NO